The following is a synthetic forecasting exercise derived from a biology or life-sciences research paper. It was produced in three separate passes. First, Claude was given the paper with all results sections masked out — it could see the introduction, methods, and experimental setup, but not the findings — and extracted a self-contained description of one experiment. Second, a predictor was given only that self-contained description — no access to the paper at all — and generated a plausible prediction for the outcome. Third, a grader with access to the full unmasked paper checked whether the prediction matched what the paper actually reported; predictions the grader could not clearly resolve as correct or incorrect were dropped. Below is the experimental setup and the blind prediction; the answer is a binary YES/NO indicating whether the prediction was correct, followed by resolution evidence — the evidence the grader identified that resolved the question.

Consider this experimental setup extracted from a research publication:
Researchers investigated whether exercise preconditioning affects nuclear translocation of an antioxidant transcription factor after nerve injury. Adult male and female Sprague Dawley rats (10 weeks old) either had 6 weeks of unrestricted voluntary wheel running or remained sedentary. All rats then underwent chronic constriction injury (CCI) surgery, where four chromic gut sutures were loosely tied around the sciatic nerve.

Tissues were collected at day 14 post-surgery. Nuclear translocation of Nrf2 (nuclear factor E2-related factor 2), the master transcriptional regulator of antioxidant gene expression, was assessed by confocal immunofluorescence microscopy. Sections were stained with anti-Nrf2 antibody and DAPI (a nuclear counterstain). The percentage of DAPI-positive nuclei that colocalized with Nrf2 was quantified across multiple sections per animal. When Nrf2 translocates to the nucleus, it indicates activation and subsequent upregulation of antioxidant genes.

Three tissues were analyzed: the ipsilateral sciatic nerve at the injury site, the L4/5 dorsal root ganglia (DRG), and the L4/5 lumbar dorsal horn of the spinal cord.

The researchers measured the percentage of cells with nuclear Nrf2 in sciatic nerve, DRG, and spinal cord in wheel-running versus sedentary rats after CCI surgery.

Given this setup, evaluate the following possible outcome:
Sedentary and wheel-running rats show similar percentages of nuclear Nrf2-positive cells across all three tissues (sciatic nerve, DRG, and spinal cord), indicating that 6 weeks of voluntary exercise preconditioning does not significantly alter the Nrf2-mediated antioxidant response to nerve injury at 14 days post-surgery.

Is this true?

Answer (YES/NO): NO